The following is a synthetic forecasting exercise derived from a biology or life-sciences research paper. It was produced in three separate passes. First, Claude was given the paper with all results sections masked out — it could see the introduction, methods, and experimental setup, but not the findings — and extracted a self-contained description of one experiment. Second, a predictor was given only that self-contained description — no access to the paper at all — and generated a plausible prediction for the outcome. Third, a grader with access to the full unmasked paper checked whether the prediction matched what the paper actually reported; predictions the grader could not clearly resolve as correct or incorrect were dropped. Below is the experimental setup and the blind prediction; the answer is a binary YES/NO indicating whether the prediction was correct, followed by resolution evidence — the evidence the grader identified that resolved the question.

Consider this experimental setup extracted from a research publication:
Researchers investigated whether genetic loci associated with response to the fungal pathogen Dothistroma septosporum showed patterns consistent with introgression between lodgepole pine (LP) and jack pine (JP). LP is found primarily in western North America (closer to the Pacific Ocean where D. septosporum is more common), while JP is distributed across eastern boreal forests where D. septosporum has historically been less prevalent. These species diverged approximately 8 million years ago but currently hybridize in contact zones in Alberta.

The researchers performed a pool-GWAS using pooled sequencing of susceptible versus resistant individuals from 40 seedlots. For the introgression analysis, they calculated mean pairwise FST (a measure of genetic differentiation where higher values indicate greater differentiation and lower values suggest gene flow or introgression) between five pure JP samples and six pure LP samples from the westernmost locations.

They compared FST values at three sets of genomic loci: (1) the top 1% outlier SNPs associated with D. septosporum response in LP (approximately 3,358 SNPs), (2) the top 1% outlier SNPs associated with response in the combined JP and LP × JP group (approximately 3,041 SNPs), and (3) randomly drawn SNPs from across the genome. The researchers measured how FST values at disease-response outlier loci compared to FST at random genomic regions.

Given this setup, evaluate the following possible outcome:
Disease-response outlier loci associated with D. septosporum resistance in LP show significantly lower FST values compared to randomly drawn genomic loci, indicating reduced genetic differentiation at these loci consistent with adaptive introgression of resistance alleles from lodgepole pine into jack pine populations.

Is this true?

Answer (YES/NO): NO